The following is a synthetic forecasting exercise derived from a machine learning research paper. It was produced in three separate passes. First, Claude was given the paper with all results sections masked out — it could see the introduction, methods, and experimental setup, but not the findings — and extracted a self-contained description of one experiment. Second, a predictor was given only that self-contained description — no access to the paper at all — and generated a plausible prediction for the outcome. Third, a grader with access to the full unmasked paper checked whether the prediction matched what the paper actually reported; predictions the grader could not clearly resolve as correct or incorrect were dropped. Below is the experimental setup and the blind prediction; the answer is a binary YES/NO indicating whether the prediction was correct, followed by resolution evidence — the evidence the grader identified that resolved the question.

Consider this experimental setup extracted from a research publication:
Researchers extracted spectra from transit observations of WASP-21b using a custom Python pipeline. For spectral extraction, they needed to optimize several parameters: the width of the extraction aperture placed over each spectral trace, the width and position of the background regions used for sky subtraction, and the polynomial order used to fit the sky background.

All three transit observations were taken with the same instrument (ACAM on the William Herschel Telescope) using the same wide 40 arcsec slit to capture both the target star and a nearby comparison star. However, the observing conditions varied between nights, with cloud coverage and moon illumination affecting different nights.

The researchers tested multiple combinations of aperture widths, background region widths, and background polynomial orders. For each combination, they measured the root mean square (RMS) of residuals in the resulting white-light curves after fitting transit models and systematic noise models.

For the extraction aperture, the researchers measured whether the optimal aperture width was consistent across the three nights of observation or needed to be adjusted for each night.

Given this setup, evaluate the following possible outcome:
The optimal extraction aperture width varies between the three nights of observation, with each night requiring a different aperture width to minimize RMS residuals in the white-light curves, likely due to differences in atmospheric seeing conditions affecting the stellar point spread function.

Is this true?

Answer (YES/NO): NO